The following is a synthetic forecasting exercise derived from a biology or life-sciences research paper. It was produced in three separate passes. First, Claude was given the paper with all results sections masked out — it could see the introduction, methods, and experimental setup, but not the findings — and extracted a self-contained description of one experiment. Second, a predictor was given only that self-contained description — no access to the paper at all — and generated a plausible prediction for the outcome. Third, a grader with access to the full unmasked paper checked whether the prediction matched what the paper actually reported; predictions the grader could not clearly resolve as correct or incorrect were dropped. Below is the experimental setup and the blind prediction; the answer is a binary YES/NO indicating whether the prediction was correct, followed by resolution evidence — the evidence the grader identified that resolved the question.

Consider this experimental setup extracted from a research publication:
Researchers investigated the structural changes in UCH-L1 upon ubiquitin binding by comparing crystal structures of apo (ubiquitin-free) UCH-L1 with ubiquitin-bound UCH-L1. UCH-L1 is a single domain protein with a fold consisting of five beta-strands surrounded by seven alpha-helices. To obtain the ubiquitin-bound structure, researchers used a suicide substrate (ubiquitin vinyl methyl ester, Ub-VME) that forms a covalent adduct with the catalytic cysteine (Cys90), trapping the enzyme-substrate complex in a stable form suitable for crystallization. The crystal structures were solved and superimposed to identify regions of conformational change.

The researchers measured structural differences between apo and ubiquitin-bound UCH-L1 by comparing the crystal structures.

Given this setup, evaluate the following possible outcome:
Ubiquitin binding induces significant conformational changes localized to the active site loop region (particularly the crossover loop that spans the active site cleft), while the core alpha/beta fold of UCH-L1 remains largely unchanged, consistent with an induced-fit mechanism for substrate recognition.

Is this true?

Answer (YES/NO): NO